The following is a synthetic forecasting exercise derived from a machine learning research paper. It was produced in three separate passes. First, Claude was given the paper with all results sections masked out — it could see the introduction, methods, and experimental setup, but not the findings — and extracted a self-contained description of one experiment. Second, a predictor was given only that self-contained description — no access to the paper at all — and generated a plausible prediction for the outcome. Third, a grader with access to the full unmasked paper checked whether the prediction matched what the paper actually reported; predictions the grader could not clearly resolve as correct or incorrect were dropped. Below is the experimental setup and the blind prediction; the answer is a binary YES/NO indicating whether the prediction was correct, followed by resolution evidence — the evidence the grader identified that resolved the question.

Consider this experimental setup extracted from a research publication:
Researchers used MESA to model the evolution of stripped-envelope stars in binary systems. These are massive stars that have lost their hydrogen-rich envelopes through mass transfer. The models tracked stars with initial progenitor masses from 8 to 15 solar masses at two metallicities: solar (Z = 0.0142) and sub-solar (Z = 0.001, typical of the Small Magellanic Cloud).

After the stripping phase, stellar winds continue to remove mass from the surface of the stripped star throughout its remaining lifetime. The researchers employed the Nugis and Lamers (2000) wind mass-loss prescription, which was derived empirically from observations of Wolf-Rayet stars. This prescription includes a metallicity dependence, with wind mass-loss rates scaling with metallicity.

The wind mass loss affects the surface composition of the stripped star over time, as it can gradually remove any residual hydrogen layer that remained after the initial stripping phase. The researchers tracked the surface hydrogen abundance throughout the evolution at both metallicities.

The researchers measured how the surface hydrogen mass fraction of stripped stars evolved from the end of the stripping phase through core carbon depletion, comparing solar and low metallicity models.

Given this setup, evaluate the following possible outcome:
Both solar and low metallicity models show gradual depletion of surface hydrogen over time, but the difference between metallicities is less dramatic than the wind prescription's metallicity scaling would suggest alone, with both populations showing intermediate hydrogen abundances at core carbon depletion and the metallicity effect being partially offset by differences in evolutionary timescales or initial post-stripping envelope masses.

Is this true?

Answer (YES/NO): NO